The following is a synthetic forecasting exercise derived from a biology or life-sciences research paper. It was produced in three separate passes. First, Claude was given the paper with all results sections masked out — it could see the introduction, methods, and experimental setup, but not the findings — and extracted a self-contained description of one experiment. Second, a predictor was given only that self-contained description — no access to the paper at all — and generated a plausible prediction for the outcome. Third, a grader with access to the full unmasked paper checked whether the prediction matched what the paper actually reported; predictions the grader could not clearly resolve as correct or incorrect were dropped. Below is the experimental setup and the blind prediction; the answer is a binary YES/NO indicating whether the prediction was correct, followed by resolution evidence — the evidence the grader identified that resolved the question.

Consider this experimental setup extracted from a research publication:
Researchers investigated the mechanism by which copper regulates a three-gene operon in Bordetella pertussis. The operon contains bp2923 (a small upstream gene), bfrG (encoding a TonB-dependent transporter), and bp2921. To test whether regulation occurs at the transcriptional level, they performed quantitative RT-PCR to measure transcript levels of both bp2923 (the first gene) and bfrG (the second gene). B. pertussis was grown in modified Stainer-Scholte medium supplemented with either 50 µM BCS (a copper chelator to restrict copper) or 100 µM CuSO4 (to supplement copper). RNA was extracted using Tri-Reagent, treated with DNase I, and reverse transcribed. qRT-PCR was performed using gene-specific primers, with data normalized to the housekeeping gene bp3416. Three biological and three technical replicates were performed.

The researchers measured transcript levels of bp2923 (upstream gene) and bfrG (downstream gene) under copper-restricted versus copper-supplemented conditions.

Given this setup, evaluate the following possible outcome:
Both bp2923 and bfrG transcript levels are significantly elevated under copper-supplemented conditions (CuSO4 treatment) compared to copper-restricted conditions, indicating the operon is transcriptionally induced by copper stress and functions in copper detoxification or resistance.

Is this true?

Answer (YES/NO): NO